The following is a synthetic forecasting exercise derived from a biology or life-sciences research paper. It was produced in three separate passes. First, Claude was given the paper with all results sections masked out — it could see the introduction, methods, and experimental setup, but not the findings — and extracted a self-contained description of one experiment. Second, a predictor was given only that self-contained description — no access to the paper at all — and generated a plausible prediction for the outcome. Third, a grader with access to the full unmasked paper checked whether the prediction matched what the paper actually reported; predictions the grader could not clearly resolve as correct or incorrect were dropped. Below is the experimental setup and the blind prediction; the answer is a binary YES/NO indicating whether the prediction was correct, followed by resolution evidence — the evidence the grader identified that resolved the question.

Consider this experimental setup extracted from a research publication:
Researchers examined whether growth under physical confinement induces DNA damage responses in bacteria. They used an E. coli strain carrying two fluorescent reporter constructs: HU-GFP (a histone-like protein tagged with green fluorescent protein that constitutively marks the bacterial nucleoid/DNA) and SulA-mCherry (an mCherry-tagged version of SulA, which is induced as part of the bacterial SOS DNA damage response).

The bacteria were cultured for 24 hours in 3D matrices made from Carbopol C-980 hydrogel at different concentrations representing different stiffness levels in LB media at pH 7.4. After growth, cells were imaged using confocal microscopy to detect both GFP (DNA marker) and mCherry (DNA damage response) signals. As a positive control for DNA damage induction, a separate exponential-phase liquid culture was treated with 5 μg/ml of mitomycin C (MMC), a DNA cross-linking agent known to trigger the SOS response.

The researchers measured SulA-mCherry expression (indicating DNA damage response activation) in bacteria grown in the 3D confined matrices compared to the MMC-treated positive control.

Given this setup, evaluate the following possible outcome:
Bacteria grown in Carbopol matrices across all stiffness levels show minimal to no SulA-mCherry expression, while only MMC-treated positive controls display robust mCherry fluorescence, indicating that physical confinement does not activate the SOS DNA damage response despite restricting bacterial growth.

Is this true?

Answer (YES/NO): YES